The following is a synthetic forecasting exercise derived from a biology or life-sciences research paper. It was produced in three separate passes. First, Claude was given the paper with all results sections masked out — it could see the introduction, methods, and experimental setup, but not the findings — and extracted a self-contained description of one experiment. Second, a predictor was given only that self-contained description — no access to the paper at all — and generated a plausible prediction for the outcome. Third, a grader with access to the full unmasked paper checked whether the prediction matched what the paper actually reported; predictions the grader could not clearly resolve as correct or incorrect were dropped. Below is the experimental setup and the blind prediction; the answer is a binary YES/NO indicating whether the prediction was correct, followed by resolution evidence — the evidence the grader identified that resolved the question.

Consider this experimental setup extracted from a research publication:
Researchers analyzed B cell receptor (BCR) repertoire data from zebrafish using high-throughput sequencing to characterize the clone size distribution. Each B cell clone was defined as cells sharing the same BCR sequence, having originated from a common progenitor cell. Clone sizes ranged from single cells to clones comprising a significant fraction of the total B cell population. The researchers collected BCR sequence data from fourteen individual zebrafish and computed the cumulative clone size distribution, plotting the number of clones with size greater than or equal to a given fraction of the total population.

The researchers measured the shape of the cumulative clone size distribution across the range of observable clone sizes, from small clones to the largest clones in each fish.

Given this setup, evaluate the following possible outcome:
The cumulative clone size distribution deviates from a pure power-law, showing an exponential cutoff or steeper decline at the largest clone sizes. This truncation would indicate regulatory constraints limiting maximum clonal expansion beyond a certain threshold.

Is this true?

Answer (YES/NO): NO